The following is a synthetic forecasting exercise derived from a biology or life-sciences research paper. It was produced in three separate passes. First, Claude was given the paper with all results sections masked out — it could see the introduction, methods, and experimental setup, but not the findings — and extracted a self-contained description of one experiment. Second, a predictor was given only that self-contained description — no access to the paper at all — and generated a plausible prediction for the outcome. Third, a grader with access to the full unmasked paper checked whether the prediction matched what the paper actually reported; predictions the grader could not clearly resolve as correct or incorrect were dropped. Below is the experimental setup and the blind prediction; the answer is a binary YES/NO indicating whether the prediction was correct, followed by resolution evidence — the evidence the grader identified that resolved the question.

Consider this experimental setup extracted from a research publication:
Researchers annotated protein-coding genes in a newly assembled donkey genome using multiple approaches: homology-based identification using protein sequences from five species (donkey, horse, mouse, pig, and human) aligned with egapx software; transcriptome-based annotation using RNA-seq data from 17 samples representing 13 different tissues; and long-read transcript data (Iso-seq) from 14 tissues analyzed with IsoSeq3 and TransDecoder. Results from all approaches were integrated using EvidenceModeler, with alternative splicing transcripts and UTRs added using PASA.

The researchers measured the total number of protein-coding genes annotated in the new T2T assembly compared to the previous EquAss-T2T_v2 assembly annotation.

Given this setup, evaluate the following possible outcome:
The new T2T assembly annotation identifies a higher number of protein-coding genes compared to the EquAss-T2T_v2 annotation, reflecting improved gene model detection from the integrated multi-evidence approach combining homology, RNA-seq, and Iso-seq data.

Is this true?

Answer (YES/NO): YES